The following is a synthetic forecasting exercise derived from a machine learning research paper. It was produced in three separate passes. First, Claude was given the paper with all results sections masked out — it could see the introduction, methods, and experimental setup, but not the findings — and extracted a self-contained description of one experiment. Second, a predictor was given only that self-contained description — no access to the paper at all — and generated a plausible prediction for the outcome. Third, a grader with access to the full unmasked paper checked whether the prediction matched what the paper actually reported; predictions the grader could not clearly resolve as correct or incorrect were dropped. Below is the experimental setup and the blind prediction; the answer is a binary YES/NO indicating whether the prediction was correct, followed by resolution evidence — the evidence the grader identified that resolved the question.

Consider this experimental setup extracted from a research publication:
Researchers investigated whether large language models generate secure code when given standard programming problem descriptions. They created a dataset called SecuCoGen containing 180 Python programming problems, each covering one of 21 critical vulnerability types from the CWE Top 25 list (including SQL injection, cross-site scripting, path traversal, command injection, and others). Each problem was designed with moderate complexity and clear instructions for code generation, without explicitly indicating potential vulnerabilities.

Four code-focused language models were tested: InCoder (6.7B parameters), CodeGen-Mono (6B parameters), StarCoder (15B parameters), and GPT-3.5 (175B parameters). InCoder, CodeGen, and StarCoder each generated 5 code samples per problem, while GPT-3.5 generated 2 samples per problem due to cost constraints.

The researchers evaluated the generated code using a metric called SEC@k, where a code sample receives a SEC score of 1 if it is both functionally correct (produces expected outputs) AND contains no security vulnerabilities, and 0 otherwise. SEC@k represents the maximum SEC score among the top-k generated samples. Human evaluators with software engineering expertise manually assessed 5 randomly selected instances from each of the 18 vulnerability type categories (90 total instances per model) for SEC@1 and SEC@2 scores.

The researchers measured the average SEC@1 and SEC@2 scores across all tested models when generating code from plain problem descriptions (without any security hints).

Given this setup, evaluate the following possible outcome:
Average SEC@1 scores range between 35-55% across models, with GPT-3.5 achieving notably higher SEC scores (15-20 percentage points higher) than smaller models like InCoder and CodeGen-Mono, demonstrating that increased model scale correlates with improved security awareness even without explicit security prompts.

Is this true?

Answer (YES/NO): NO